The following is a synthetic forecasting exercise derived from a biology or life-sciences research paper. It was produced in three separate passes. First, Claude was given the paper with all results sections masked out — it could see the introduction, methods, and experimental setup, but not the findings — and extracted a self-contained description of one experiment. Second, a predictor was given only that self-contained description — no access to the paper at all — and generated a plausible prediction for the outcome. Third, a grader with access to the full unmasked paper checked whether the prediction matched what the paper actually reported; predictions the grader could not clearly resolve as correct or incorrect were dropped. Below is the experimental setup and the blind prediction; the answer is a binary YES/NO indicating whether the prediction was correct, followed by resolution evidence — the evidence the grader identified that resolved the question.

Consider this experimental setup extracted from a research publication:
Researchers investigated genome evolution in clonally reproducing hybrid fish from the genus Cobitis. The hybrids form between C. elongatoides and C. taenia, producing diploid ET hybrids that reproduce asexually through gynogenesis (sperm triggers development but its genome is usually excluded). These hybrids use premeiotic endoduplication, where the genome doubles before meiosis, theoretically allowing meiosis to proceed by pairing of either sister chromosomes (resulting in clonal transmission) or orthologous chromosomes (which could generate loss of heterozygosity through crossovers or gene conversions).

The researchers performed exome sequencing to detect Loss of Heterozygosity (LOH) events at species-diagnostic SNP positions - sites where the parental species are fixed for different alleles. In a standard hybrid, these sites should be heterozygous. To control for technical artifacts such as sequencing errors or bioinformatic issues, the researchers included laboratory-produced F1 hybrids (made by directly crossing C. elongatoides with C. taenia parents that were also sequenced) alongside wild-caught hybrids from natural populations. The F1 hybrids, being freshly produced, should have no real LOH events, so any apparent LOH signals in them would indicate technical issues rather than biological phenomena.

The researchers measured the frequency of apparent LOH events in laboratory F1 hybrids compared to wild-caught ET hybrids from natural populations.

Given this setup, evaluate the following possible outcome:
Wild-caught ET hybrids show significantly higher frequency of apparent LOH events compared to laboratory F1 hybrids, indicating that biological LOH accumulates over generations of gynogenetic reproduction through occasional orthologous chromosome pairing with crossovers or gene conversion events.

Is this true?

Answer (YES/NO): YES